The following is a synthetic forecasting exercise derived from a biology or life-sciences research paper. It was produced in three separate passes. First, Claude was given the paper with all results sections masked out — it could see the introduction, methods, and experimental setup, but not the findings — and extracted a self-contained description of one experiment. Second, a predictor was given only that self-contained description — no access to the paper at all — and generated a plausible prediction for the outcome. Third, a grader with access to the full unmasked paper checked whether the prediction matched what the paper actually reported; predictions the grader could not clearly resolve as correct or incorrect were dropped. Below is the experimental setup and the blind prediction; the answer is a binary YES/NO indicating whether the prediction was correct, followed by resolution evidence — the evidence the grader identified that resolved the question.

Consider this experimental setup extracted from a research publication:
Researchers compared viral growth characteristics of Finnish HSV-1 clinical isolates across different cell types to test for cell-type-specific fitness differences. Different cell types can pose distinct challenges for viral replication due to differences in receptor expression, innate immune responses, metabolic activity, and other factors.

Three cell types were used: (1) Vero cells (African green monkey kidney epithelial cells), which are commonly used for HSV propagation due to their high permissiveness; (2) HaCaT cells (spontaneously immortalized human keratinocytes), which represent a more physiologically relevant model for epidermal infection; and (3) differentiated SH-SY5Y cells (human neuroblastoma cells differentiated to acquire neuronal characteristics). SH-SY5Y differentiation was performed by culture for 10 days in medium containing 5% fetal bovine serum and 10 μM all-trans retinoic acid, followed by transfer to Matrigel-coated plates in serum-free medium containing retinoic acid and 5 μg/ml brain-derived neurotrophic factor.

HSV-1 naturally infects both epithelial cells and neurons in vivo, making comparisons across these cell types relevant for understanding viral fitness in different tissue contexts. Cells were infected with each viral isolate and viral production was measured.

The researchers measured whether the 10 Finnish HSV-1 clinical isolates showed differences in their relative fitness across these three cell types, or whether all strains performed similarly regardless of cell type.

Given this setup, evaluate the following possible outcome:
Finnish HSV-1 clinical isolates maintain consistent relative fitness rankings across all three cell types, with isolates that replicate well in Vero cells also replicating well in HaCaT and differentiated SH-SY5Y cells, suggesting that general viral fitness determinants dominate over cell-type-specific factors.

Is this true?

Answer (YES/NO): NO